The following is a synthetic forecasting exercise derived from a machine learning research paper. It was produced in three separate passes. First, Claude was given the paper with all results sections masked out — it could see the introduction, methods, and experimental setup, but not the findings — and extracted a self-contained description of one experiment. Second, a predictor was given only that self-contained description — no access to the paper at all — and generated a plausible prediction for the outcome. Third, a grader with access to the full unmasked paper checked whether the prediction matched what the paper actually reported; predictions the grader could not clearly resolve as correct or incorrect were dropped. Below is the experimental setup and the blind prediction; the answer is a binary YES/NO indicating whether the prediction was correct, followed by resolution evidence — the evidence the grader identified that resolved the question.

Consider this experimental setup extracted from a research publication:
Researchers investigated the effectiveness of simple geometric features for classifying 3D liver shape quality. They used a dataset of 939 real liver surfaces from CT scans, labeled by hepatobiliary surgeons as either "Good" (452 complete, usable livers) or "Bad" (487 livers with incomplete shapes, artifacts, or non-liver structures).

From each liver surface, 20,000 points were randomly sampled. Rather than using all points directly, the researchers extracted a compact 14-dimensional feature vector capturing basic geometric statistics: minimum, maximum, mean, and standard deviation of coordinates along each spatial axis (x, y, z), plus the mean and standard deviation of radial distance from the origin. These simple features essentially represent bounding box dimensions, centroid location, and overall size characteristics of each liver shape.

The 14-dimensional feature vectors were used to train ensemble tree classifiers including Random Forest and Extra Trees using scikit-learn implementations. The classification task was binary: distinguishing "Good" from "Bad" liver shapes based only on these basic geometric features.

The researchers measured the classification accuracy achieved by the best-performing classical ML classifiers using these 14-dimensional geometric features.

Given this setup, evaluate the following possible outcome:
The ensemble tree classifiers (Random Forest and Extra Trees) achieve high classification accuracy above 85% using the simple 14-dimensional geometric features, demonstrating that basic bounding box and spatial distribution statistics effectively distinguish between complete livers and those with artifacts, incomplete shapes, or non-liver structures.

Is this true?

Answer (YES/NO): YES